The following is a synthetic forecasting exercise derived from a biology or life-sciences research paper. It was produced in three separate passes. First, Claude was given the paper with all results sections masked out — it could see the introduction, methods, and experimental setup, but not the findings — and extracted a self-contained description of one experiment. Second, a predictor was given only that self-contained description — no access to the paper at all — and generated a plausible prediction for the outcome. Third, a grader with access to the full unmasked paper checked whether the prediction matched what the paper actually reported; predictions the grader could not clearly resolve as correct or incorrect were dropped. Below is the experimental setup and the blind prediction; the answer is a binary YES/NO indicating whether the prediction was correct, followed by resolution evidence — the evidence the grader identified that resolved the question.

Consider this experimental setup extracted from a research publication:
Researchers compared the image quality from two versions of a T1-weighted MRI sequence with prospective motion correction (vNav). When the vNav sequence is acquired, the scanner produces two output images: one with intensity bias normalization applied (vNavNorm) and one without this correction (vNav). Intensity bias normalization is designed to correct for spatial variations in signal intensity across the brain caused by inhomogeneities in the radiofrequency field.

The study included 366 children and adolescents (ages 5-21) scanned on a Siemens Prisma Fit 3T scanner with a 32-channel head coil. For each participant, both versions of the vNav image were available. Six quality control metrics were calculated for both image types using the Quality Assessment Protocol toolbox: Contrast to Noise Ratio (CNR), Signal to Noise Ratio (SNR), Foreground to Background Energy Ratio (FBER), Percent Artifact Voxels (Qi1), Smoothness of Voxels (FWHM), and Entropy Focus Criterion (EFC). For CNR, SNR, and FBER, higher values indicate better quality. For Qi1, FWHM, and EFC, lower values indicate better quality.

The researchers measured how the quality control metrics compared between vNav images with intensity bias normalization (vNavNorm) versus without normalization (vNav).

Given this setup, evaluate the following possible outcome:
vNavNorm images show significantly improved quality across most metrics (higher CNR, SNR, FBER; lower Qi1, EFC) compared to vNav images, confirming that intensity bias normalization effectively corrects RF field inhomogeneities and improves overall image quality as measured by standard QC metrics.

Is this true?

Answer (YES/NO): NO